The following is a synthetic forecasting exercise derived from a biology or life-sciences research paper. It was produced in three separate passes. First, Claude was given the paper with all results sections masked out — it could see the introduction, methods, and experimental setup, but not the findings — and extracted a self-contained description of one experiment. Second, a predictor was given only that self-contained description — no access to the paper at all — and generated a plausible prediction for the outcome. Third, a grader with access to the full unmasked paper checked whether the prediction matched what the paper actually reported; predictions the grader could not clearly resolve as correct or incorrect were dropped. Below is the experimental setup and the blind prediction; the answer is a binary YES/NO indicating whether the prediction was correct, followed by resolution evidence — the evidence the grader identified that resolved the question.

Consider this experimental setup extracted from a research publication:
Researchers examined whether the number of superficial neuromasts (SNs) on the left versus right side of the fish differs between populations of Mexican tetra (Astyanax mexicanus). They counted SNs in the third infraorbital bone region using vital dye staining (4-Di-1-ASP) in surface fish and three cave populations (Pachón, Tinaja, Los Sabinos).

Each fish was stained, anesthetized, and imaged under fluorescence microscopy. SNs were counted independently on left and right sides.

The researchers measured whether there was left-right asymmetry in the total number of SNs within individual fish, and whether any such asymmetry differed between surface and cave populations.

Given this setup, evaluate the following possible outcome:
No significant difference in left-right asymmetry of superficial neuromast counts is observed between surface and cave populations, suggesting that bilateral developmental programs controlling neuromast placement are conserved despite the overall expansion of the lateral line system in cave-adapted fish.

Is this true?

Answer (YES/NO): YES